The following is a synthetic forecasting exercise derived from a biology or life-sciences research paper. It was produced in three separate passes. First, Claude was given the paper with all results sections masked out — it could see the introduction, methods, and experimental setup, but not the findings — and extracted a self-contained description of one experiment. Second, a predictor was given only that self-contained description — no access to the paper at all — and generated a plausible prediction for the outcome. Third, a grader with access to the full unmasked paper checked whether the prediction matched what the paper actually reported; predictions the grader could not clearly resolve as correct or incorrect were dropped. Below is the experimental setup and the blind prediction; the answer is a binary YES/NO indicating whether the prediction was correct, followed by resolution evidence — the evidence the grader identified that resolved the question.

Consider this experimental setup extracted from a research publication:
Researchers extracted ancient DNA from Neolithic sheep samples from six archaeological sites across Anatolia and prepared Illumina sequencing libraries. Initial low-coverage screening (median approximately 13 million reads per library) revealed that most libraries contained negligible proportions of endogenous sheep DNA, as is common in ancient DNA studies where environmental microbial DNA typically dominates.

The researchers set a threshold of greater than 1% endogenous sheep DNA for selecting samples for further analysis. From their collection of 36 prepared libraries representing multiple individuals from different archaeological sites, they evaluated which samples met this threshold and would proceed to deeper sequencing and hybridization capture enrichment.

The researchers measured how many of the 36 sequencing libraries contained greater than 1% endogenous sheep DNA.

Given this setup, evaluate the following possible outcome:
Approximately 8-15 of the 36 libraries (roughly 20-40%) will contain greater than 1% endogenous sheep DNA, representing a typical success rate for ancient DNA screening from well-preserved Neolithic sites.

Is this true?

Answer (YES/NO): NO